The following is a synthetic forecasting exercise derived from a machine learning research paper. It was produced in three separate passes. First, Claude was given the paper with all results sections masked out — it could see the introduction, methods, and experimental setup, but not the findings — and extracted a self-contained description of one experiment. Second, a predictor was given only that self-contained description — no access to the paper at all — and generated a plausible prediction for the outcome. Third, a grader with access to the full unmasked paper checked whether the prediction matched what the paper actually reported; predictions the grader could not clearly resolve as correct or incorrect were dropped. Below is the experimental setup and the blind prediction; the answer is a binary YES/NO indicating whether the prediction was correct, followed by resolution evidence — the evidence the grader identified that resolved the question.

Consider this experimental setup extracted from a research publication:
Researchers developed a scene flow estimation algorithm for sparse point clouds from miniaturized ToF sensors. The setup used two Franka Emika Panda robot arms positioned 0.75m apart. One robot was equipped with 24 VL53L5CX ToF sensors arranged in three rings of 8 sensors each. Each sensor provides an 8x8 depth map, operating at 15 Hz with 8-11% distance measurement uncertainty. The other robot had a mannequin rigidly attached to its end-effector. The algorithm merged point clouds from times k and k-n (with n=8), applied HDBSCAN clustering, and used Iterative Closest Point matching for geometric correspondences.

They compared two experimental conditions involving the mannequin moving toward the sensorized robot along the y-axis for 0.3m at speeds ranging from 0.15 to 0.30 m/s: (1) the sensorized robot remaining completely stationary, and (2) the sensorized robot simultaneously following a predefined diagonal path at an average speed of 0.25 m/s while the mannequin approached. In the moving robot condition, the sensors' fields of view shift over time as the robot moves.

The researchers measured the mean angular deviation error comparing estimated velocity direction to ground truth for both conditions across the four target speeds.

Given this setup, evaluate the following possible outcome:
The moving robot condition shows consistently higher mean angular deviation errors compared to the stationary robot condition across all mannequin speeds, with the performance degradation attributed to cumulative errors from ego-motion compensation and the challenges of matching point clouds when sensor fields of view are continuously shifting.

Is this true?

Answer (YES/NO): YES